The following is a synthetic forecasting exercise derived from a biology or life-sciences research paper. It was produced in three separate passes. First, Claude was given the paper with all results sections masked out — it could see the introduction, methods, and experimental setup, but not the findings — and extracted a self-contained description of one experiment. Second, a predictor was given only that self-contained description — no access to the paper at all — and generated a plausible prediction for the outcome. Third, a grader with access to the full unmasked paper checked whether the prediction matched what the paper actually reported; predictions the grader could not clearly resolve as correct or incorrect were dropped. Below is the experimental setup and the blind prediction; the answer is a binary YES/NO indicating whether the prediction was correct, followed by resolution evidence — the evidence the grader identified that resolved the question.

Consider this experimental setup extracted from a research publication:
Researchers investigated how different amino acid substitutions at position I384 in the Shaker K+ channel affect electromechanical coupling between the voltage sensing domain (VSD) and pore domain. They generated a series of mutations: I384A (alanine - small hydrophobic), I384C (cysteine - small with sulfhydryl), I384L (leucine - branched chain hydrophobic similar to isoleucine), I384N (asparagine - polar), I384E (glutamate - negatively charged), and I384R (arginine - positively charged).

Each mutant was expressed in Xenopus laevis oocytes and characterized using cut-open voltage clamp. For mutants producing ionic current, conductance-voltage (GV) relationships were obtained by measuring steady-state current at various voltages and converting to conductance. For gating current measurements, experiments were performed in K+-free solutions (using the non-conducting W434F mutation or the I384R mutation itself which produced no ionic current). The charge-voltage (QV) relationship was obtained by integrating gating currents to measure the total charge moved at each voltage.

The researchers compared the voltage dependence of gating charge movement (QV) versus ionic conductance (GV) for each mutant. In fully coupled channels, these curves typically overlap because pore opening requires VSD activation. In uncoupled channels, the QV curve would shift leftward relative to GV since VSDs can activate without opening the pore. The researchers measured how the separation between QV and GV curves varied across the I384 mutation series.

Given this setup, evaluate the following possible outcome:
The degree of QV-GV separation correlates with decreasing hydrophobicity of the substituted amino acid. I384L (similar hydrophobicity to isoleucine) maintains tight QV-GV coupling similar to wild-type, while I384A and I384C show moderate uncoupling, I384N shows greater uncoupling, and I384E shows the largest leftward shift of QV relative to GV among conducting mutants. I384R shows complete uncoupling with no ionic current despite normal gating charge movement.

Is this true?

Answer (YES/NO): NO